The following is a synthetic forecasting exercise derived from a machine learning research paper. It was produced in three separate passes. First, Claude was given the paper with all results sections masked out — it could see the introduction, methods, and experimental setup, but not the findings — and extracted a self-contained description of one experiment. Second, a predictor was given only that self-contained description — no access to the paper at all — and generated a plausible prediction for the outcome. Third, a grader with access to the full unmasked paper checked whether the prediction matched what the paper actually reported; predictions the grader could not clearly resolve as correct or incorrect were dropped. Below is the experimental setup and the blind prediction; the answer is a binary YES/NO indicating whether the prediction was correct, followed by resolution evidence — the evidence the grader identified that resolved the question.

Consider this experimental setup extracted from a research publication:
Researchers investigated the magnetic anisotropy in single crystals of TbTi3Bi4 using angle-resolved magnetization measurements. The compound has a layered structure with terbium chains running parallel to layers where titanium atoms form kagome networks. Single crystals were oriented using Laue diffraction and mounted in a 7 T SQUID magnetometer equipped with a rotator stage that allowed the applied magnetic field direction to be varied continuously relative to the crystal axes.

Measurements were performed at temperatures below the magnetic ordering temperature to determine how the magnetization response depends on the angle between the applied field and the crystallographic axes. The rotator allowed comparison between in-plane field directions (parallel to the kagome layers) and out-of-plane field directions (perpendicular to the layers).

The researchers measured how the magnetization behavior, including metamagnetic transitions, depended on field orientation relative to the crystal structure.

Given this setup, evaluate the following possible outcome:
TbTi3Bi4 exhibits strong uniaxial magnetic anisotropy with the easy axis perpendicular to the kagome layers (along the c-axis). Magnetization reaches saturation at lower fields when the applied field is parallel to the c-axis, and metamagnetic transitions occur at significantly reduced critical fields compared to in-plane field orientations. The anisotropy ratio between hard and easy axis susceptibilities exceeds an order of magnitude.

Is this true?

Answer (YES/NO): NO